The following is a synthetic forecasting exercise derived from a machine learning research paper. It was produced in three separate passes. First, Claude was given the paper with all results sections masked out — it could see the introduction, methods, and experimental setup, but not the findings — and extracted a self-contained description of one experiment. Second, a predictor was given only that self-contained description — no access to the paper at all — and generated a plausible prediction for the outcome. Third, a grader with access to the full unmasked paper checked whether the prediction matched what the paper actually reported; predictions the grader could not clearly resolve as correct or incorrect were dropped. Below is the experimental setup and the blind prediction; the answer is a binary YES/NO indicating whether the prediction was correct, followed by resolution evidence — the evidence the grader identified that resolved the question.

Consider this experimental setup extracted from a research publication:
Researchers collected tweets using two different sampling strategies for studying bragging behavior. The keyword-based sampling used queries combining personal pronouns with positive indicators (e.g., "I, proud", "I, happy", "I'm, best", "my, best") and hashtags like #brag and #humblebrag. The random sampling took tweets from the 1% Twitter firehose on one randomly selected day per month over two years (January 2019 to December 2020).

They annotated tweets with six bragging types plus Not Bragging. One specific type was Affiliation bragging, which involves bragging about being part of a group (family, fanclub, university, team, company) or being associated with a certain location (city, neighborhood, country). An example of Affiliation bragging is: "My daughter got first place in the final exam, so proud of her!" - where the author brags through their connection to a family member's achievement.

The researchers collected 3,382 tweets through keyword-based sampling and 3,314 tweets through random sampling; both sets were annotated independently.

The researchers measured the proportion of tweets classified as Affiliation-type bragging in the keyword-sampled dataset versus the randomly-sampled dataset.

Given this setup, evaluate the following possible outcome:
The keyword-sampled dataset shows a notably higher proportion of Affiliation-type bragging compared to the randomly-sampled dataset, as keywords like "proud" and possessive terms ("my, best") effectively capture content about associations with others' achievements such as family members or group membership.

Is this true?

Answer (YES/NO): YES